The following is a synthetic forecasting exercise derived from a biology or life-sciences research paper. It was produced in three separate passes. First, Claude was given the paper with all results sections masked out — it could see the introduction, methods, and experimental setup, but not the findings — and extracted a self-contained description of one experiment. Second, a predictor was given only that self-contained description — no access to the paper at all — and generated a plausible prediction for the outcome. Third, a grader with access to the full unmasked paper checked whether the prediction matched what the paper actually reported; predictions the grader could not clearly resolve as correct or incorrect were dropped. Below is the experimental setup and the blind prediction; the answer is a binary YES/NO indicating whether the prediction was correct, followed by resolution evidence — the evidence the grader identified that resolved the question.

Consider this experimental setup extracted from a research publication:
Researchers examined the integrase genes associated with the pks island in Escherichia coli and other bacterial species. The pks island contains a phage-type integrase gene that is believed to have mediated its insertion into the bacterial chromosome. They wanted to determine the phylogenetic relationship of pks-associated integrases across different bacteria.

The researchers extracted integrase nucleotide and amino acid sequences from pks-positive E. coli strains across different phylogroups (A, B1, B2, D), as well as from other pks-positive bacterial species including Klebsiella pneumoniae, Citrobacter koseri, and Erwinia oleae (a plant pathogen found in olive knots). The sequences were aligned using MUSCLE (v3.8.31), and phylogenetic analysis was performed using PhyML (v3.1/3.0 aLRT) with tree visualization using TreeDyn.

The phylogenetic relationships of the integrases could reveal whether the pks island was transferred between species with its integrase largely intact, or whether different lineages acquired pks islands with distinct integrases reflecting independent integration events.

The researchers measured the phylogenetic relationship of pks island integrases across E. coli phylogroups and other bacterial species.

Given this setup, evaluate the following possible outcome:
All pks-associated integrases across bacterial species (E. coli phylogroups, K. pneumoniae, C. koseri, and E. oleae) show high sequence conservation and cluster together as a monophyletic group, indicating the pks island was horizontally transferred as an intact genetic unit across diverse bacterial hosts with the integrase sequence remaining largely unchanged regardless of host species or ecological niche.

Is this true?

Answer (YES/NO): NO